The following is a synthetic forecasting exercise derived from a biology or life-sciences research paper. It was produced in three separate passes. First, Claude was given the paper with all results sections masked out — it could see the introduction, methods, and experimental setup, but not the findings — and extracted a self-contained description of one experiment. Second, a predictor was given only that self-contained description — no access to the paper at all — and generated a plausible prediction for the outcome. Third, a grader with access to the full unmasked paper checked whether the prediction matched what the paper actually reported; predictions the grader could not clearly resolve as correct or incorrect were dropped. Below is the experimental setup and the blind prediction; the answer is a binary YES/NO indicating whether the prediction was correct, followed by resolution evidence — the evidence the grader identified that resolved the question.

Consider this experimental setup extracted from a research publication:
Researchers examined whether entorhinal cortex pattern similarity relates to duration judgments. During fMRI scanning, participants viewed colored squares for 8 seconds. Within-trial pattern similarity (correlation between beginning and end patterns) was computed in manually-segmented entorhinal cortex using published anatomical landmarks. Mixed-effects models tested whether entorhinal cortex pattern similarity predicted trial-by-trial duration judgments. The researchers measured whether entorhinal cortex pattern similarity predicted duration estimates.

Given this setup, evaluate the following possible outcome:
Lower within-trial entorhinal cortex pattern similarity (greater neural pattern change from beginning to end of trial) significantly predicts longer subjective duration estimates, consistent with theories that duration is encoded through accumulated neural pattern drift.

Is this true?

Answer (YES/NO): NO